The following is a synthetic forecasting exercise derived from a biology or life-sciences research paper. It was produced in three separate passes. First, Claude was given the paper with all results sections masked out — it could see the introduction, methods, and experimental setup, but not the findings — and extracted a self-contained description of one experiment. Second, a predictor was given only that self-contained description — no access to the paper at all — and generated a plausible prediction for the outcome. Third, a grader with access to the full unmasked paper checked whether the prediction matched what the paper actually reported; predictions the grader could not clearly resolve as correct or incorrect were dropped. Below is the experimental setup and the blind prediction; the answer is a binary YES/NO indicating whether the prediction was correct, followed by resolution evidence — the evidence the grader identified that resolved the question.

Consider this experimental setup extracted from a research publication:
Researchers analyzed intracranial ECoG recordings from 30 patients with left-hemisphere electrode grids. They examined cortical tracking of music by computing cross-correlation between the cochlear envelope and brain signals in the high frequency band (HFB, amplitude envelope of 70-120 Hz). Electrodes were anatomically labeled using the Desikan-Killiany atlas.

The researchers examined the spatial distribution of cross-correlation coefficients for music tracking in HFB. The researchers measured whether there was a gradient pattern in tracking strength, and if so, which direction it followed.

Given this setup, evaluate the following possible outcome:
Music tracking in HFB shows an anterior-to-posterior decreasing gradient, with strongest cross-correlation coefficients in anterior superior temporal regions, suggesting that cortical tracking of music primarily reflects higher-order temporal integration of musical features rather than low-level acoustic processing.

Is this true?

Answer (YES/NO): NO